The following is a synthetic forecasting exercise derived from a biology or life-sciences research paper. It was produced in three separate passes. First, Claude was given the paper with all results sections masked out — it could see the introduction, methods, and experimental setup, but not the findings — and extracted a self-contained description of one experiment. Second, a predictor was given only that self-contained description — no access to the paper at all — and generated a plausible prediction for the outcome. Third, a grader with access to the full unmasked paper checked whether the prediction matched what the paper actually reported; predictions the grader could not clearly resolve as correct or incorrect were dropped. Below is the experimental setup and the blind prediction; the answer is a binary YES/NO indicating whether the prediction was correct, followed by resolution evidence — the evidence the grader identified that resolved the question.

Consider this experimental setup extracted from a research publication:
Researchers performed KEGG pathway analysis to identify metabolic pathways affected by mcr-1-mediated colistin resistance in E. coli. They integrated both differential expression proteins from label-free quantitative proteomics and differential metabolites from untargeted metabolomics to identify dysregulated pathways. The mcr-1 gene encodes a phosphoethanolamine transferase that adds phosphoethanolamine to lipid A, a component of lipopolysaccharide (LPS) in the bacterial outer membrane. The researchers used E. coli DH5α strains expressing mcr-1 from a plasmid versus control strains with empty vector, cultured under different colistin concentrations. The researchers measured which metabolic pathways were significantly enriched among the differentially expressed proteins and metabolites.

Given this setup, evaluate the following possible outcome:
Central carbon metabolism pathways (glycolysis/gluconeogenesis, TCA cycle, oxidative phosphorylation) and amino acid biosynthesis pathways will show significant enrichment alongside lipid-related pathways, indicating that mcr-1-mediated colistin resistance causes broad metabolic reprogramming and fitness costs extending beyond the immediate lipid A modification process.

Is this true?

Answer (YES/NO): NO